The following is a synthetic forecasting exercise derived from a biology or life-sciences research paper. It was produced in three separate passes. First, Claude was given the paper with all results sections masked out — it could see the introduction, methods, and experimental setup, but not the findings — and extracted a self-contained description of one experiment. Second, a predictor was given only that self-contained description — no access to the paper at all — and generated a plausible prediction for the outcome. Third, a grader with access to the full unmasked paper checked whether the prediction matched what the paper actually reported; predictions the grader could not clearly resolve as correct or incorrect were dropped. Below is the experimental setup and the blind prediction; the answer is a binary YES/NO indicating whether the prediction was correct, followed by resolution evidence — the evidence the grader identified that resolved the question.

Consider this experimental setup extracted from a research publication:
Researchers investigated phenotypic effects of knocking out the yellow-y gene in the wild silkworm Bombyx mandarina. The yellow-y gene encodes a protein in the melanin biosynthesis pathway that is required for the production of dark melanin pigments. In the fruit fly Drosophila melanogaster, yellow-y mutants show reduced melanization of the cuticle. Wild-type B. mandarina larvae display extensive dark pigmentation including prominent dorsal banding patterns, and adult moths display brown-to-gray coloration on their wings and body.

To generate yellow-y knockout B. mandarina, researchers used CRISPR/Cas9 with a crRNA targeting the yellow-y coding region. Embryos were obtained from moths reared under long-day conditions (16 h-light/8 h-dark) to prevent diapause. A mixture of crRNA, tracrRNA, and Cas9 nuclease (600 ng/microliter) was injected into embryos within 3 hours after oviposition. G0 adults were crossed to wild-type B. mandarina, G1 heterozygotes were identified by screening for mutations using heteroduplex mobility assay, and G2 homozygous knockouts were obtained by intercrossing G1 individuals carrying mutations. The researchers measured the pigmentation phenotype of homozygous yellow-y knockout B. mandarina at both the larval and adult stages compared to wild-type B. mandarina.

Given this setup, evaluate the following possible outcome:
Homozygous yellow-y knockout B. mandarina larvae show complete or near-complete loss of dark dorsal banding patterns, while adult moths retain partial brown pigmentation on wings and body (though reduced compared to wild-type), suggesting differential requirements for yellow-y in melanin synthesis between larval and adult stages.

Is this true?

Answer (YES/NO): NO